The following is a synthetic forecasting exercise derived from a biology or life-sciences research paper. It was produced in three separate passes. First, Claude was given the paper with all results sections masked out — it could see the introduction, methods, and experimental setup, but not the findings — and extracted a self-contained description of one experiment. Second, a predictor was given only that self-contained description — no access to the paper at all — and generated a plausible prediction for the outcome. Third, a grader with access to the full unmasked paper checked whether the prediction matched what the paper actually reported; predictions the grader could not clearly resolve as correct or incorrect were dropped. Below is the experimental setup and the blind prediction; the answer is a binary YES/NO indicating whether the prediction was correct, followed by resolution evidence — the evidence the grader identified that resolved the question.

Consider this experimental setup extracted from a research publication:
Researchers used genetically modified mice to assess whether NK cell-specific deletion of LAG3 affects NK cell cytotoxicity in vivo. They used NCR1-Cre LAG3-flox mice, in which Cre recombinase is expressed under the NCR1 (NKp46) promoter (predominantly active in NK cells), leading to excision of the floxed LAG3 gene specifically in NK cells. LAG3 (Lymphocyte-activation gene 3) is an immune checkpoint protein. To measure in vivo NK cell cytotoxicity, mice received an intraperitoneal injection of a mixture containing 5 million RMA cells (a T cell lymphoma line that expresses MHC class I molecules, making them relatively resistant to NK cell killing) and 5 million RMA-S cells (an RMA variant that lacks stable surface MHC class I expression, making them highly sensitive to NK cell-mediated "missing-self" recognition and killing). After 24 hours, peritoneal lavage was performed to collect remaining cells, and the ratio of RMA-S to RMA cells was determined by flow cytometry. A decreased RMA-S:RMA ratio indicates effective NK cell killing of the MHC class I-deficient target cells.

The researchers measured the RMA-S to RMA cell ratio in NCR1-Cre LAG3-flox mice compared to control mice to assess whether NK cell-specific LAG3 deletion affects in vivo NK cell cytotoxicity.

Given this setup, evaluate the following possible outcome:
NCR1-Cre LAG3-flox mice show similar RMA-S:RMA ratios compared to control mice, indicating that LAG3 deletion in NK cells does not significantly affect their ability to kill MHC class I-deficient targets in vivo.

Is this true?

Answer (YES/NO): YES